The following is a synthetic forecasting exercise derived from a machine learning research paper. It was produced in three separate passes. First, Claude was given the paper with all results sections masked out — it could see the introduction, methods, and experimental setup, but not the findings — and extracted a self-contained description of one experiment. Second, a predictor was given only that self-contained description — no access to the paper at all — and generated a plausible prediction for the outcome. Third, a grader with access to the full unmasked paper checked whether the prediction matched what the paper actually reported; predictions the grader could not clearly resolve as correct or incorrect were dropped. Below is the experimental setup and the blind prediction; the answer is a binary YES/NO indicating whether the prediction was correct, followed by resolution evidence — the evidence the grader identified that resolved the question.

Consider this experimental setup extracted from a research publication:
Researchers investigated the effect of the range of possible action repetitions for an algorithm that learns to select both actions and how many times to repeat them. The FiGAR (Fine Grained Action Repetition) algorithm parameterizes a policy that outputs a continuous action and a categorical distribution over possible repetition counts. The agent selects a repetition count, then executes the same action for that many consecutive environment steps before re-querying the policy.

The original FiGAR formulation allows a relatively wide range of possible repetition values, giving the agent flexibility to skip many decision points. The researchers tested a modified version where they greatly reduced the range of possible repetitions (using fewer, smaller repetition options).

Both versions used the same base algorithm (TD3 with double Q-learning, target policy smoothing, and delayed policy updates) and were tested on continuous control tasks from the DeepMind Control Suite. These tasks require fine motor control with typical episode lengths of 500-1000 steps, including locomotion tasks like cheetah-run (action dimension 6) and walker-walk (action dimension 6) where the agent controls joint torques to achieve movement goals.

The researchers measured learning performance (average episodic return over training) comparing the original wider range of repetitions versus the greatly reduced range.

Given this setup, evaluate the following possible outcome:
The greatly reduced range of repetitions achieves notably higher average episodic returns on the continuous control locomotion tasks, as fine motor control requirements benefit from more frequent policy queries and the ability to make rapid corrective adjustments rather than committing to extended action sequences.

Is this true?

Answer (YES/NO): YES